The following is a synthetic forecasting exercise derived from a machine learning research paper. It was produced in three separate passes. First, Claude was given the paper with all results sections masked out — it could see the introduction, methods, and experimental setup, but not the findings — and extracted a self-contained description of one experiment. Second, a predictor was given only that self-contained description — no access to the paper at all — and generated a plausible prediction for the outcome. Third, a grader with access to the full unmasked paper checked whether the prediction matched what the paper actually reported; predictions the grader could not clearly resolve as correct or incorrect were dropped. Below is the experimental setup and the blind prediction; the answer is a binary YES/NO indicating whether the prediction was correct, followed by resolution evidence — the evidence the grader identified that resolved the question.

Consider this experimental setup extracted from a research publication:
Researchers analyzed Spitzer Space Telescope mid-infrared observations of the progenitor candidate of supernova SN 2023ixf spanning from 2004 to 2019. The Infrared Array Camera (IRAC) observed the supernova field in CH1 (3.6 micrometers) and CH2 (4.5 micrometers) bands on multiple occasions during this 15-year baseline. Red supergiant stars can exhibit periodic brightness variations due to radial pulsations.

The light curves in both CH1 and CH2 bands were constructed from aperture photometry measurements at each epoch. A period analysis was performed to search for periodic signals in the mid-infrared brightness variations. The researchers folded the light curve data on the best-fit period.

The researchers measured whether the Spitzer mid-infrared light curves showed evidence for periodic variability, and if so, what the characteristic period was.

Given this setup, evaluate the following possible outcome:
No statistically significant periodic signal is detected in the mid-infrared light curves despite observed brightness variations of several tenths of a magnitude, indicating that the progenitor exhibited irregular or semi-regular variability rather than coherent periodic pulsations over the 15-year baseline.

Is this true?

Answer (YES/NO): NO